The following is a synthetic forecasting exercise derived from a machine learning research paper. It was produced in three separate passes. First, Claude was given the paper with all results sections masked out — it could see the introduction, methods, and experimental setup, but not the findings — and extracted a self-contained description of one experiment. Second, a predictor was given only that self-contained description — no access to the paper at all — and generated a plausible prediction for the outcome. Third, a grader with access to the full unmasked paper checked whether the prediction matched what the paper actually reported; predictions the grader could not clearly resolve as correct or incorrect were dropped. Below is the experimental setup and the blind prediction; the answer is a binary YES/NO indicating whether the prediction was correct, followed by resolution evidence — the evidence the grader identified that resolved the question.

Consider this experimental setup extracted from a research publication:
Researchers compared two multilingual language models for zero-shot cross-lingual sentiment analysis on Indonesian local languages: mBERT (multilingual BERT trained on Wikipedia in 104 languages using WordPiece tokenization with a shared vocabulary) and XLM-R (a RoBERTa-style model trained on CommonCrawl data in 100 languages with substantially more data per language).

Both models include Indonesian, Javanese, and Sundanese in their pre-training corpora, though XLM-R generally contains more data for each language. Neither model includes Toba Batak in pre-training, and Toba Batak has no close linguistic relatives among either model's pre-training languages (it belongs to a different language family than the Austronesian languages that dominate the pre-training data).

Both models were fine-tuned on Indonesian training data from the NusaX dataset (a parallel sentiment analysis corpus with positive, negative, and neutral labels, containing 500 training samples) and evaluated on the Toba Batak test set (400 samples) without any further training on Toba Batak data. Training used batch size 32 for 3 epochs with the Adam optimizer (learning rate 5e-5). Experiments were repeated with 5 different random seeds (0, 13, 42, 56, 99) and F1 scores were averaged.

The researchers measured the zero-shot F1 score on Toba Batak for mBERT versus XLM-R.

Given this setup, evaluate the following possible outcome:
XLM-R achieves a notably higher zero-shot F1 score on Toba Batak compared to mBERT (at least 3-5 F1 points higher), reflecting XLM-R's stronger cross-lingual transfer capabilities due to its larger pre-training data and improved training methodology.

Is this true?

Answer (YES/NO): NO